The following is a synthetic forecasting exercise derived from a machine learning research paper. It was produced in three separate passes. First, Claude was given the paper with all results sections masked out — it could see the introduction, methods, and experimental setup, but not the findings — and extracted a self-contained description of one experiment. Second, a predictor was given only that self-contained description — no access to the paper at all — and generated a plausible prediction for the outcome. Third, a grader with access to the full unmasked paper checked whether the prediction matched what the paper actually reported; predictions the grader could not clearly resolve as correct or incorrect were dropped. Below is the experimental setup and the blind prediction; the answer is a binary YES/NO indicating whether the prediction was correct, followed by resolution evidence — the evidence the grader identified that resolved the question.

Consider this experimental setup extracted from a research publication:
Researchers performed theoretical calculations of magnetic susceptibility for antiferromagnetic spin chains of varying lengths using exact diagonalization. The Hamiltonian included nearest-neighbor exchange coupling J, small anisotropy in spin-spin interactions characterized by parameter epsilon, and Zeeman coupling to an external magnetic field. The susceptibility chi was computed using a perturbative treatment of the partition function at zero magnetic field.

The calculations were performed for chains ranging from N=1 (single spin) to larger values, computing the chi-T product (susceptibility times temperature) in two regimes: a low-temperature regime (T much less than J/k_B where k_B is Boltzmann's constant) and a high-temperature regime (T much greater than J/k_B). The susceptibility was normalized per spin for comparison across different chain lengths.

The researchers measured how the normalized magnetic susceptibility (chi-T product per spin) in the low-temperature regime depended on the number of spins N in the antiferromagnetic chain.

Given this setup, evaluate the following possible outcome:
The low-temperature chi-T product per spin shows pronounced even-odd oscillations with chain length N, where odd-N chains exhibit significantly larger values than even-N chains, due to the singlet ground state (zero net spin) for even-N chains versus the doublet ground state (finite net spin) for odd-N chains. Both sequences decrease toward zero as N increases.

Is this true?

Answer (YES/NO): NO